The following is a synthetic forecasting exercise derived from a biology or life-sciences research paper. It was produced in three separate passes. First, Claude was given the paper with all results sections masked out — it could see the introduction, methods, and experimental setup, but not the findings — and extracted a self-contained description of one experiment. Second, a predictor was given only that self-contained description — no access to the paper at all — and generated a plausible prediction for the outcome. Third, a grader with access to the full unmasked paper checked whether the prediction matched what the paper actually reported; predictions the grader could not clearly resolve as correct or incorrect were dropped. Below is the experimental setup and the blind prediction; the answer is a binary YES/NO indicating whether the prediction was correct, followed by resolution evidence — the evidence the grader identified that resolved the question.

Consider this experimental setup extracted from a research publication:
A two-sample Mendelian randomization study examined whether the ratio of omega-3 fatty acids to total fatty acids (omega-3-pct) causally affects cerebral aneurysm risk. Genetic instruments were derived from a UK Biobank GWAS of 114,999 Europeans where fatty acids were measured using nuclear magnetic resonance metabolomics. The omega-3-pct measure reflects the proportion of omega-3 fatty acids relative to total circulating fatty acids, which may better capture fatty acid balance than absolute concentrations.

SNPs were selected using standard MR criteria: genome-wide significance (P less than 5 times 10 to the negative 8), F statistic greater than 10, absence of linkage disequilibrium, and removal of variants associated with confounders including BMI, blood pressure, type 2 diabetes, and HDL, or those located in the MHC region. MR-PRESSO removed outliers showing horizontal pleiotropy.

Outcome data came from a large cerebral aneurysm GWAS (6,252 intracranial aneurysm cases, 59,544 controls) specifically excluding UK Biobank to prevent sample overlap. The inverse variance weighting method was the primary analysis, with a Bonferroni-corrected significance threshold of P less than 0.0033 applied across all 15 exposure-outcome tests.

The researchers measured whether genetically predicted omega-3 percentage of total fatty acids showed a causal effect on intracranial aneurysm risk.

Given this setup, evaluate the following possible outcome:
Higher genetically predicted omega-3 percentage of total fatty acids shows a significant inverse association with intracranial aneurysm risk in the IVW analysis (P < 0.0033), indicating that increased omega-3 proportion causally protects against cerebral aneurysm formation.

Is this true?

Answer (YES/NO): YES